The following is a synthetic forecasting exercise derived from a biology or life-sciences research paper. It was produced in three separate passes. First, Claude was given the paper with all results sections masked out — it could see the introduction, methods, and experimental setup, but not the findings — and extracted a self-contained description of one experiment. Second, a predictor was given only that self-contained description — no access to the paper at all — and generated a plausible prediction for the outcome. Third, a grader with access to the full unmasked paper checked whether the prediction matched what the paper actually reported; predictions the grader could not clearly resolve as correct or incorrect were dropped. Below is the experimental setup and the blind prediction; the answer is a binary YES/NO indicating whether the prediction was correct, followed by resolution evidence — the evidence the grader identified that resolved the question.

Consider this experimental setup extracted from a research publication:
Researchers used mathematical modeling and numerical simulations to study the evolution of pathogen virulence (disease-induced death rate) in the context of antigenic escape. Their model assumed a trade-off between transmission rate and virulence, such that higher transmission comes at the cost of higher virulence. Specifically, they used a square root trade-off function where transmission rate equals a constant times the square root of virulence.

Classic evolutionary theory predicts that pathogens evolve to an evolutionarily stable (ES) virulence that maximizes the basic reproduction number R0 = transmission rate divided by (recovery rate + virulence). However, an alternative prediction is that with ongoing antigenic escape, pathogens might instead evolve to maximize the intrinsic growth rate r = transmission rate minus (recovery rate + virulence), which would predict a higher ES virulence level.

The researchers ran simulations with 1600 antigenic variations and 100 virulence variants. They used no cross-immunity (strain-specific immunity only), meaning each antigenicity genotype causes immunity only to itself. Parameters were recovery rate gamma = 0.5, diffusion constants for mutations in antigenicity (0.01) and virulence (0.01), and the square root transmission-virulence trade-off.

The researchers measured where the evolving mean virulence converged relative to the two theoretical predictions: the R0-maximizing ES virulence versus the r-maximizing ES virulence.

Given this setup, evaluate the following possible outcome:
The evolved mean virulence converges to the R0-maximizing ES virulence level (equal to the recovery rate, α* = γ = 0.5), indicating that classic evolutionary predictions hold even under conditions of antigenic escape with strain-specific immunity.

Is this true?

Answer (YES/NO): NO